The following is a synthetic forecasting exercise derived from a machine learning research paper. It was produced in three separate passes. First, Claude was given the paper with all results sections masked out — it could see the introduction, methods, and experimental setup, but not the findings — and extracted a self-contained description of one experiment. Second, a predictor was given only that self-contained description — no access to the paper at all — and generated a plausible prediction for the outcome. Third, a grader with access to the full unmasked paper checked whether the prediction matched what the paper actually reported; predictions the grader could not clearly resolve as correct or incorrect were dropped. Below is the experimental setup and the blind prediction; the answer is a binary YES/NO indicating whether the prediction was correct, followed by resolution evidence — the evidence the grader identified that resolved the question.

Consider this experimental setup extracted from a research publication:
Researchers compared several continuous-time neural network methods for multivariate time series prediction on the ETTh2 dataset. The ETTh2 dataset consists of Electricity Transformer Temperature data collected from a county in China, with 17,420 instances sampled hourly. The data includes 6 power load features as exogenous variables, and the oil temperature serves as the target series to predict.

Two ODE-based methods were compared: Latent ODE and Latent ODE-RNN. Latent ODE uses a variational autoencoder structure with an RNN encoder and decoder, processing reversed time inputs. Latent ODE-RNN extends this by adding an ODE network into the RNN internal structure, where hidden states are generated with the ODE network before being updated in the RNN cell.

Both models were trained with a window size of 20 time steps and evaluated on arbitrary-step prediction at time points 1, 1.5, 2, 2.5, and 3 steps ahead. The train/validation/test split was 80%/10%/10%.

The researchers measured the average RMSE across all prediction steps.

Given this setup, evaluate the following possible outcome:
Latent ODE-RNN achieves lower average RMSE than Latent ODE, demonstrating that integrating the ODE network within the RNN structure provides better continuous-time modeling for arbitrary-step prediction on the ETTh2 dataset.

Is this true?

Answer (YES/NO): YES